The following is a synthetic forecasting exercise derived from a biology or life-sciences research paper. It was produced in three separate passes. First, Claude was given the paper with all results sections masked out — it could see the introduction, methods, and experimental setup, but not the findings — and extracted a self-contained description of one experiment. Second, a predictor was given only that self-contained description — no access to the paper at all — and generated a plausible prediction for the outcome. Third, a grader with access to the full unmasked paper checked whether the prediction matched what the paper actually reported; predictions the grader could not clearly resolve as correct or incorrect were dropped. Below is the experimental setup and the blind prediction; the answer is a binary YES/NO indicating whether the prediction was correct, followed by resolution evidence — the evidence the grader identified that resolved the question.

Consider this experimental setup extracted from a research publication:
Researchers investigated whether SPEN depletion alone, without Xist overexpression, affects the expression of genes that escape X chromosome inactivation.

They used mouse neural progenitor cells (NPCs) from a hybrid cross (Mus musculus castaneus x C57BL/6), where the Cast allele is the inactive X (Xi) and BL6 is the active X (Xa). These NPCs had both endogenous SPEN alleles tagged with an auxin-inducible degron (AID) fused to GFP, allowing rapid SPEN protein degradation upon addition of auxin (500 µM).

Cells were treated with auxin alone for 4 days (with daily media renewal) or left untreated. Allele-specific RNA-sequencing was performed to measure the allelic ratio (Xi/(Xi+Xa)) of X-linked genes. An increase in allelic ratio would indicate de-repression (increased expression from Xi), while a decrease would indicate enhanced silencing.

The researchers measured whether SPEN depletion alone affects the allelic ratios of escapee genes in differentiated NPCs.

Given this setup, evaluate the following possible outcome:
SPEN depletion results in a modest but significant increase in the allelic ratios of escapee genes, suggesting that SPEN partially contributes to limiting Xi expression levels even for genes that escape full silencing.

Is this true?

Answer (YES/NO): YES